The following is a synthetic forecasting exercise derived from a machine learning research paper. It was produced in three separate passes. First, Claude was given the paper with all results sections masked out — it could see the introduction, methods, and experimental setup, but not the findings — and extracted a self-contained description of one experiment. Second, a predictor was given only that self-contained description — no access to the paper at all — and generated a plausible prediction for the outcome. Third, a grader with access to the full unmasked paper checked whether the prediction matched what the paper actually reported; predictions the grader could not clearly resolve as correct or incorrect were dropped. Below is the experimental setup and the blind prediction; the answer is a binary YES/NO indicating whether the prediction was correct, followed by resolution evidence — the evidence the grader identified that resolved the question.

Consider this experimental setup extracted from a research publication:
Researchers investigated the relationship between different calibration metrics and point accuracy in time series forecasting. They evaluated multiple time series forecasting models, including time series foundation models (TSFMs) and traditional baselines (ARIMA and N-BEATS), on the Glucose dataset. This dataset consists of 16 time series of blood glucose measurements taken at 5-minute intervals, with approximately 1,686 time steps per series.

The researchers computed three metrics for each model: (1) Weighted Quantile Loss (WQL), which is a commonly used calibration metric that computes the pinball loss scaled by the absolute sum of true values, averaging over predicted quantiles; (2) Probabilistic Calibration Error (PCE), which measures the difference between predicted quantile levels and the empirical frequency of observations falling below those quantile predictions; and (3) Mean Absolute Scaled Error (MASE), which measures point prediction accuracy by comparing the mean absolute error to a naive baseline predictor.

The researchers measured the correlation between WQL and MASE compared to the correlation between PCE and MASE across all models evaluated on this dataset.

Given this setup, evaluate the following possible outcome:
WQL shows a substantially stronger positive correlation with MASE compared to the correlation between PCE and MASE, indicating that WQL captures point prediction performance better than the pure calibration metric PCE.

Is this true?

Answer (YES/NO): YES